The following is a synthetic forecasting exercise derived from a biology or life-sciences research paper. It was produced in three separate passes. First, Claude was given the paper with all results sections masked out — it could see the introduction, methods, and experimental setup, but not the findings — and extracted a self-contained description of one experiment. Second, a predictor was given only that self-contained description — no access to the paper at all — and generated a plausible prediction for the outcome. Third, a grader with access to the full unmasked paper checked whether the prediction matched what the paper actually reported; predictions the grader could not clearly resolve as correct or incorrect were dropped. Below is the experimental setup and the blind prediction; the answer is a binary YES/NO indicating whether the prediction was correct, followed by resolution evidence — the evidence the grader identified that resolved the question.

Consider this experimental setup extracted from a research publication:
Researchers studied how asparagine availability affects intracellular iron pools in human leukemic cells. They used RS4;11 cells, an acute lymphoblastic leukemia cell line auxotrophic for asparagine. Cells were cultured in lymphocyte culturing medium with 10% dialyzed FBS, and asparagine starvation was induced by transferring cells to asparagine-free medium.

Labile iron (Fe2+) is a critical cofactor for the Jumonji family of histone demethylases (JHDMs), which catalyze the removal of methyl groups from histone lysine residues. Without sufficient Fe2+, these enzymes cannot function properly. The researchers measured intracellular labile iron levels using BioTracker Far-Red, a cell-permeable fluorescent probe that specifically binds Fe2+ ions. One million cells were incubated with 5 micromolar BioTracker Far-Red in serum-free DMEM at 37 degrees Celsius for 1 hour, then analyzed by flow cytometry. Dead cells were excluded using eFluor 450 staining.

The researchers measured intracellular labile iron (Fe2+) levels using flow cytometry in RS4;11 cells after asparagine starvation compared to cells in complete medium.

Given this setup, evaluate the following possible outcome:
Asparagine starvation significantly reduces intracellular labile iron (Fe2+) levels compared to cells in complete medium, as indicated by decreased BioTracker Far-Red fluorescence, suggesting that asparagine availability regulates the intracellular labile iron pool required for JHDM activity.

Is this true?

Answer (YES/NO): YES